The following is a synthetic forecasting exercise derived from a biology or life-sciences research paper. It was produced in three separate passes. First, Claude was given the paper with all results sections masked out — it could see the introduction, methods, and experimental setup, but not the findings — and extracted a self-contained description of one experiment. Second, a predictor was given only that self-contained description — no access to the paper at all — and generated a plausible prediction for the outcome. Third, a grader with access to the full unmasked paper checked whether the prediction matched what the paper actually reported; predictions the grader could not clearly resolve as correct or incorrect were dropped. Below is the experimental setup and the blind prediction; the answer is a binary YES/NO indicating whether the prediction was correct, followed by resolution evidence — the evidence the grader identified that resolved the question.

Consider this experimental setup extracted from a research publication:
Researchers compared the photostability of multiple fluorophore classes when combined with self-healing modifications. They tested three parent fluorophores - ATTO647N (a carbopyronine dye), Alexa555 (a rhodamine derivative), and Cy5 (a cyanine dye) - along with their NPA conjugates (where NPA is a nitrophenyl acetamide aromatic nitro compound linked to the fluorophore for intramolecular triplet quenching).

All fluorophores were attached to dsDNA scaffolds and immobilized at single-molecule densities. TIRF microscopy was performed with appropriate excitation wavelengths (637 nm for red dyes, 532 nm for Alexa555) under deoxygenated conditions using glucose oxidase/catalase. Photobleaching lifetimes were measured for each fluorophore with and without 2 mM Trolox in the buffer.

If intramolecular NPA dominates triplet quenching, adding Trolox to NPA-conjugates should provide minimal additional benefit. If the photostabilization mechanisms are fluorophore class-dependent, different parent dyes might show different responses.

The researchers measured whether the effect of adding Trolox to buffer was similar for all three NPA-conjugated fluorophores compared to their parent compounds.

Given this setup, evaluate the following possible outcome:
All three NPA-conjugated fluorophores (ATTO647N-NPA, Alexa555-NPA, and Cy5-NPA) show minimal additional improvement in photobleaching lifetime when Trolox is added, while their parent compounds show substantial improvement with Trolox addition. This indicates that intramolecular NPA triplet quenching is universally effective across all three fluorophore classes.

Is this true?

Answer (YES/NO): YES